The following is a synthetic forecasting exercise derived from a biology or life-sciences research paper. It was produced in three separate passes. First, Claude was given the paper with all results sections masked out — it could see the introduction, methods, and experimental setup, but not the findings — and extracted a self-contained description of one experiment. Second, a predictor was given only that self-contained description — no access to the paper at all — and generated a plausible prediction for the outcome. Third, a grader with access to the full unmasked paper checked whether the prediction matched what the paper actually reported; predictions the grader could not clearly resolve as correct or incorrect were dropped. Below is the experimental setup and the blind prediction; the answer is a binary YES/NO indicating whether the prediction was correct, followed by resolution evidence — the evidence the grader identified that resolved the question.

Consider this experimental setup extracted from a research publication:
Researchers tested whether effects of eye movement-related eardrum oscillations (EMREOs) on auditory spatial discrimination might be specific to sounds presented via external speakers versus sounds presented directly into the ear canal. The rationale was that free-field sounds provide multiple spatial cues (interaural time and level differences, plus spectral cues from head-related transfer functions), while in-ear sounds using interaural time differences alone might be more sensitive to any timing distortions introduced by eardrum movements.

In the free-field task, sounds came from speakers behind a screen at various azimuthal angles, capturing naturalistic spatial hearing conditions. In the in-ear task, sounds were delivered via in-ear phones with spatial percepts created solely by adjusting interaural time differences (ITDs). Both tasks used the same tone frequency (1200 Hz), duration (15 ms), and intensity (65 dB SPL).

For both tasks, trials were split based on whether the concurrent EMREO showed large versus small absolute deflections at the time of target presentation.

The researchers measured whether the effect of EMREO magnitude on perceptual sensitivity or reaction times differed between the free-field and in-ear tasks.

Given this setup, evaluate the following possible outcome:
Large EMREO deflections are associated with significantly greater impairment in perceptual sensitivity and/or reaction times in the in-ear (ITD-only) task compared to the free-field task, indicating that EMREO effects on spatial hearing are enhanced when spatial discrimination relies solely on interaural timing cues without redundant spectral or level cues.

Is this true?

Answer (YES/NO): NO